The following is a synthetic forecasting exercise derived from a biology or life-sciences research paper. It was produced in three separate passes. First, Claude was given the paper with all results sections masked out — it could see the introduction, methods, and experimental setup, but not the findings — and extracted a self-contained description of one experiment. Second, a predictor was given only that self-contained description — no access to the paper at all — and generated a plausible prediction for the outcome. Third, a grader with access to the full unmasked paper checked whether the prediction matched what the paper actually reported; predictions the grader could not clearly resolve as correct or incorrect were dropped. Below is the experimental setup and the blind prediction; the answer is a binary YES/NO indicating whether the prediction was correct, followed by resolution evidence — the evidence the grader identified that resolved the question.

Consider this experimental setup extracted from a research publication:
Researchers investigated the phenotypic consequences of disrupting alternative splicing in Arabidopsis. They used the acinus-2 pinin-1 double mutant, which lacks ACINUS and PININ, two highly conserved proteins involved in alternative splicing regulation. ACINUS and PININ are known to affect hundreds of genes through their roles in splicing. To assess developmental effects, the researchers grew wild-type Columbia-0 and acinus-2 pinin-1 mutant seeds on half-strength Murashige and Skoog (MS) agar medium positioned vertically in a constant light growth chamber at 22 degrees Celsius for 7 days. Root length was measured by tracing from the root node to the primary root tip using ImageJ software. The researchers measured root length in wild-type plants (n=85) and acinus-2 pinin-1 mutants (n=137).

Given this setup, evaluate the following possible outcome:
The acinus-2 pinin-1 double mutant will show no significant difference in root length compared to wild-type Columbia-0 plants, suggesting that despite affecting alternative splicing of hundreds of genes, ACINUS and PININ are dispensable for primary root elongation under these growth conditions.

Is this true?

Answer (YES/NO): NO